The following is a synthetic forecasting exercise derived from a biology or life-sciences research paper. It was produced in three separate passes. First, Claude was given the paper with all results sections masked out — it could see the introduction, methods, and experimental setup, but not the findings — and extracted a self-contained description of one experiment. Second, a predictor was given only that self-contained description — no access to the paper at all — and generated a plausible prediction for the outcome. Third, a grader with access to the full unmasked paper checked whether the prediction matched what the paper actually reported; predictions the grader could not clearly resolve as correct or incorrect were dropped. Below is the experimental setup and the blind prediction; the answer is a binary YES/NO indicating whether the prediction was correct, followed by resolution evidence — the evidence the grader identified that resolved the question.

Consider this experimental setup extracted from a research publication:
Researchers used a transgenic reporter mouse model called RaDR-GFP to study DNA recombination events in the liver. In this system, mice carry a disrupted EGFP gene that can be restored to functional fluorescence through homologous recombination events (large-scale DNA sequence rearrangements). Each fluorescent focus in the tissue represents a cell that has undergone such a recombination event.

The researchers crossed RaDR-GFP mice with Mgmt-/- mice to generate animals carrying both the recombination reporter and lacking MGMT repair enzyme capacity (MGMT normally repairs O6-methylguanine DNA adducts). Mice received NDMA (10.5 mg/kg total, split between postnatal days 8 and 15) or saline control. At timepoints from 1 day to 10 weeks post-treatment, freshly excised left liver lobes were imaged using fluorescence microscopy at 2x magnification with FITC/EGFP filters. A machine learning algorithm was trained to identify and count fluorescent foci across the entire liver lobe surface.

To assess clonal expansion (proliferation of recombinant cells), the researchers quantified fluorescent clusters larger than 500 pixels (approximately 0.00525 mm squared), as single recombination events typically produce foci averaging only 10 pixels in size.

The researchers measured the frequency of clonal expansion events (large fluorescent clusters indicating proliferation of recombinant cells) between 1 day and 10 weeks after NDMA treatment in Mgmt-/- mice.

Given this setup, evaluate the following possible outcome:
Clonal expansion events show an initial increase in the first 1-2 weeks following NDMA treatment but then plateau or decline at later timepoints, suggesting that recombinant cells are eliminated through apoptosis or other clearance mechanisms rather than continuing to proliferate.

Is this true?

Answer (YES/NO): NO